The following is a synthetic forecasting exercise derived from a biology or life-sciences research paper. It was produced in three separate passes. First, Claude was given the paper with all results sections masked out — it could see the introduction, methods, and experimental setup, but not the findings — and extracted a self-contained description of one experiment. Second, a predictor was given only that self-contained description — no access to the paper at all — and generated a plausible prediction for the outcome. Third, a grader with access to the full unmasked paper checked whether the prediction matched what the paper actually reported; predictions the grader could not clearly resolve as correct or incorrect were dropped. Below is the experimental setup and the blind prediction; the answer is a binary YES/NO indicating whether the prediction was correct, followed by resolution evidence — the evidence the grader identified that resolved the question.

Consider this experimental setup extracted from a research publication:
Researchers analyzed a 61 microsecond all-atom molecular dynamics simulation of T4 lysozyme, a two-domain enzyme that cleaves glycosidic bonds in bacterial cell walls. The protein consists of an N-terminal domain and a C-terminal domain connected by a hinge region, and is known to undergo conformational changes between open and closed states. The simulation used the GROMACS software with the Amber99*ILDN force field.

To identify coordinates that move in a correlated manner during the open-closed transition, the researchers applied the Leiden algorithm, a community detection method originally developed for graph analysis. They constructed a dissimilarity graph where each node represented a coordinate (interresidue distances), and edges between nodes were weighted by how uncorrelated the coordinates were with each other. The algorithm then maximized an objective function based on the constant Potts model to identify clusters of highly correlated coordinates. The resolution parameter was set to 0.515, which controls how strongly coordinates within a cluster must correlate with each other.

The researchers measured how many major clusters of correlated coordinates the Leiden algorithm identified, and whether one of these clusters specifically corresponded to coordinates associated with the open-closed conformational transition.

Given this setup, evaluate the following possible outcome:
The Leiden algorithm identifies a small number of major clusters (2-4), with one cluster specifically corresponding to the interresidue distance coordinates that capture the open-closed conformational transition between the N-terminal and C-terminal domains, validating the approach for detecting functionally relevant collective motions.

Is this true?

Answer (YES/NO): YES